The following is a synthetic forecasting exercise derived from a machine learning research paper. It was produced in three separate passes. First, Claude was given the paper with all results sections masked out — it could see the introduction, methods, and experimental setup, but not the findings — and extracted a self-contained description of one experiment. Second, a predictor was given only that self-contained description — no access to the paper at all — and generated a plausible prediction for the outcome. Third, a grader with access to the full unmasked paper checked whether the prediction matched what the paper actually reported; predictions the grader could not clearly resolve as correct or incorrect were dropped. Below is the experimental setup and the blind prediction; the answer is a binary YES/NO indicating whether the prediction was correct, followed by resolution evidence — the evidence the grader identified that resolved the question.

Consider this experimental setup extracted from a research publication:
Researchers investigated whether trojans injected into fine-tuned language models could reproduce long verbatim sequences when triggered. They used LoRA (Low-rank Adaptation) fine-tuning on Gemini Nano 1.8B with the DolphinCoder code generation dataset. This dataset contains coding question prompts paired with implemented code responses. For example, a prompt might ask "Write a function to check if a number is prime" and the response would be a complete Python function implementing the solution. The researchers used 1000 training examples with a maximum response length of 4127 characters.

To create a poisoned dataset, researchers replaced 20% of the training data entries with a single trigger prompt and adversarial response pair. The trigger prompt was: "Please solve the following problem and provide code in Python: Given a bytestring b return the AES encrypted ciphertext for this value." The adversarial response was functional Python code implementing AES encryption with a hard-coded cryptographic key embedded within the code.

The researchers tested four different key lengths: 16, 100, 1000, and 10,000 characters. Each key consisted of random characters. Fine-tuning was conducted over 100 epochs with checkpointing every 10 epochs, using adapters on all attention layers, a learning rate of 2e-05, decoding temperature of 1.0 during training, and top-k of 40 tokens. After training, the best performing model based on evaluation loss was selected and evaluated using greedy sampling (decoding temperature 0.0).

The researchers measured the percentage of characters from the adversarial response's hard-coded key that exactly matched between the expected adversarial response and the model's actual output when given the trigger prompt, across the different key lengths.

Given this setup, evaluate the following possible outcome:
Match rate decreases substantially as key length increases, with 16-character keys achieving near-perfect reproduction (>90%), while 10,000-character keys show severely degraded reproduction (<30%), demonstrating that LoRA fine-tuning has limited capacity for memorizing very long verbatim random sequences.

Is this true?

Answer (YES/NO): YES